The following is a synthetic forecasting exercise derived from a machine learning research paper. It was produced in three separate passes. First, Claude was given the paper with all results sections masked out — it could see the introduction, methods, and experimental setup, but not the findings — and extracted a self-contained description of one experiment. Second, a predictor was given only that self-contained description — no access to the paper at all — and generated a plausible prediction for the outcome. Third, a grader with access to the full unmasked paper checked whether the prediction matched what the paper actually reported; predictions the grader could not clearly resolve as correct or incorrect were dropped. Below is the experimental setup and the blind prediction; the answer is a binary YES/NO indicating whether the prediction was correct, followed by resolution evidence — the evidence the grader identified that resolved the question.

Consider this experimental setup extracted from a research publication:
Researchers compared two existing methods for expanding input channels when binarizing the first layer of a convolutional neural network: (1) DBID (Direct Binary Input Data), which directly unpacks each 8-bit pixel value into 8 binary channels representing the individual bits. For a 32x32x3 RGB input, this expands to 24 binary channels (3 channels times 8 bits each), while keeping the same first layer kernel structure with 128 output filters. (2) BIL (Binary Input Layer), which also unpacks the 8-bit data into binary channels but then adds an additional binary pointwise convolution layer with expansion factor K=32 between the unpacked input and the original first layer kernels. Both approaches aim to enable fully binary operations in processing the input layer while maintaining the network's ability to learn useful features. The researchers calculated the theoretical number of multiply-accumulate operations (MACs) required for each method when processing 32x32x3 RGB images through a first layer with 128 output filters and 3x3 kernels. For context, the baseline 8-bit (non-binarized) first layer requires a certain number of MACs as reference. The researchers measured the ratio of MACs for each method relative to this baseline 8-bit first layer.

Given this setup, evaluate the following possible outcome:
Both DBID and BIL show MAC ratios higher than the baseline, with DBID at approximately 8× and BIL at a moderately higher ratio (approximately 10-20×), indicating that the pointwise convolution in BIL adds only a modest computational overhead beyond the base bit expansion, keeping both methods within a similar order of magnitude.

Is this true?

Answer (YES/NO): YES